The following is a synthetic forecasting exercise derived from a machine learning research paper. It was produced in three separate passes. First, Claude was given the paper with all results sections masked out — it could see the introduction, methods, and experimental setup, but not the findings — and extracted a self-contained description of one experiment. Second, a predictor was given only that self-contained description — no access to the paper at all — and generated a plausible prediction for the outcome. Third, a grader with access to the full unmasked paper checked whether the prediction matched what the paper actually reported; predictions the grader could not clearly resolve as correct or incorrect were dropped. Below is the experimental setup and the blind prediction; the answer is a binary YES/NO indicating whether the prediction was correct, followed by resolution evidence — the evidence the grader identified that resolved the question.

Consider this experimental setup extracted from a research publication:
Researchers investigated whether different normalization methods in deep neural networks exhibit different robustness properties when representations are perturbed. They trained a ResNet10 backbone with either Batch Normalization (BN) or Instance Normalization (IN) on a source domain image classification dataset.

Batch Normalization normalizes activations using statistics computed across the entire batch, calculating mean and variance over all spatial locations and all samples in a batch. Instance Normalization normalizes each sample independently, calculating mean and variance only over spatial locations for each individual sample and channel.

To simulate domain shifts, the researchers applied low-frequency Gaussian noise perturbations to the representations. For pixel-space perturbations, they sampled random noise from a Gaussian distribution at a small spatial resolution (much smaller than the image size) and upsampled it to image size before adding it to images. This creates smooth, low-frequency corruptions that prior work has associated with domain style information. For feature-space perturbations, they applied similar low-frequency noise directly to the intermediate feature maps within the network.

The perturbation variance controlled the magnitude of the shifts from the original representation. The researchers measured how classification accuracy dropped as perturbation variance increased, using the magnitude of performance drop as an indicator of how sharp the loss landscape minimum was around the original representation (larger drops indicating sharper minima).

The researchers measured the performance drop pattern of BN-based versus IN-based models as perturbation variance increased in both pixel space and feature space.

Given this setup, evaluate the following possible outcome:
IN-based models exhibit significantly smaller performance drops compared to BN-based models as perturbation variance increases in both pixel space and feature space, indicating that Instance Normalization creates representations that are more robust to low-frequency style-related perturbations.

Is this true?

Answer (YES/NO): YES